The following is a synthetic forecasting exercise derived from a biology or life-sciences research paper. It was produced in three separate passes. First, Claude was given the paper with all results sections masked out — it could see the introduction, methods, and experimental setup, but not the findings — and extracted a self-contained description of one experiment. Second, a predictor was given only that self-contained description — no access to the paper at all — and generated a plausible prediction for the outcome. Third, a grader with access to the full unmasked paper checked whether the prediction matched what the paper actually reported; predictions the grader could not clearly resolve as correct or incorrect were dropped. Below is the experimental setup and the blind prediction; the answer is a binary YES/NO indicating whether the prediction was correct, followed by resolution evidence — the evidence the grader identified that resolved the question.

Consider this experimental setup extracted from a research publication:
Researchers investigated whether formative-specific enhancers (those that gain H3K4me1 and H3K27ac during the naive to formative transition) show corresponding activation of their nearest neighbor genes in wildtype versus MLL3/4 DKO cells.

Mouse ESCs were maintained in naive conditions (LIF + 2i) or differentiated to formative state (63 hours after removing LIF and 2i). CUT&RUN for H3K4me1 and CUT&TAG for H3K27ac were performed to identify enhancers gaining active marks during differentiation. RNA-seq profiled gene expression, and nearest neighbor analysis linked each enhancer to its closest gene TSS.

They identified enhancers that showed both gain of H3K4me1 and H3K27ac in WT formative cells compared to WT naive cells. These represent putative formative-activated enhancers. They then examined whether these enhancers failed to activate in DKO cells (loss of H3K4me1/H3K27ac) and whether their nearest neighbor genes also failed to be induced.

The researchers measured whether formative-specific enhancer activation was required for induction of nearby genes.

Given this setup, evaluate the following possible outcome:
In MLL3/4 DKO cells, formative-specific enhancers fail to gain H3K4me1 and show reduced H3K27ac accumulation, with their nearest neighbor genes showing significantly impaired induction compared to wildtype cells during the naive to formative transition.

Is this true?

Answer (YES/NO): NO